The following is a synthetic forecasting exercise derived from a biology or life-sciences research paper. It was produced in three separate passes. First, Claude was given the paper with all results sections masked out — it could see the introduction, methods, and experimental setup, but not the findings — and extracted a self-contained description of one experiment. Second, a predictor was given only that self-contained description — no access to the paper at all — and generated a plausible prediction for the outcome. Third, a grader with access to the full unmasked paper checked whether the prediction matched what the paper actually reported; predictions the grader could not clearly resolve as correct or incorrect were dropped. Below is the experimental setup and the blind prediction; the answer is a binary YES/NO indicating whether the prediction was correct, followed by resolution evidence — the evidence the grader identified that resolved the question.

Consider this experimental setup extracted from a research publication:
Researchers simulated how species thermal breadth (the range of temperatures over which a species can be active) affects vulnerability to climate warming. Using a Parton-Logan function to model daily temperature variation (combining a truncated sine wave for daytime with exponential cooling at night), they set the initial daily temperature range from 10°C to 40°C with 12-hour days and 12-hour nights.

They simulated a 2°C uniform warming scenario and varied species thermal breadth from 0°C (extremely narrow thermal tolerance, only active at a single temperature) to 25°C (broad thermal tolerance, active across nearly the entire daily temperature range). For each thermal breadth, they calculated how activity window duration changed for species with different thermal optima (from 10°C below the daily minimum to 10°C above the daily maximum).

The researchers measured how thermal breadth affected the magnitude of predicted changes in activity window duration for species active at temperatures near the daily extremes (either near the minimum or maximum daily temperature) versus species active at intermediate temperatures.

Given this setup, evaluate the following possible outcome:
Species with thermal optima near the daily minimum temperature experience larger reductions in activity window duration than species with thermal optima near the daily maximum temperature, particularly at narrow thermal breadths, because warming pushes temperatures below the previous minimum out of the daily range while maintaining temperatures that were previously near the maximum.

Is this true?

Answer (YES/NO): NO